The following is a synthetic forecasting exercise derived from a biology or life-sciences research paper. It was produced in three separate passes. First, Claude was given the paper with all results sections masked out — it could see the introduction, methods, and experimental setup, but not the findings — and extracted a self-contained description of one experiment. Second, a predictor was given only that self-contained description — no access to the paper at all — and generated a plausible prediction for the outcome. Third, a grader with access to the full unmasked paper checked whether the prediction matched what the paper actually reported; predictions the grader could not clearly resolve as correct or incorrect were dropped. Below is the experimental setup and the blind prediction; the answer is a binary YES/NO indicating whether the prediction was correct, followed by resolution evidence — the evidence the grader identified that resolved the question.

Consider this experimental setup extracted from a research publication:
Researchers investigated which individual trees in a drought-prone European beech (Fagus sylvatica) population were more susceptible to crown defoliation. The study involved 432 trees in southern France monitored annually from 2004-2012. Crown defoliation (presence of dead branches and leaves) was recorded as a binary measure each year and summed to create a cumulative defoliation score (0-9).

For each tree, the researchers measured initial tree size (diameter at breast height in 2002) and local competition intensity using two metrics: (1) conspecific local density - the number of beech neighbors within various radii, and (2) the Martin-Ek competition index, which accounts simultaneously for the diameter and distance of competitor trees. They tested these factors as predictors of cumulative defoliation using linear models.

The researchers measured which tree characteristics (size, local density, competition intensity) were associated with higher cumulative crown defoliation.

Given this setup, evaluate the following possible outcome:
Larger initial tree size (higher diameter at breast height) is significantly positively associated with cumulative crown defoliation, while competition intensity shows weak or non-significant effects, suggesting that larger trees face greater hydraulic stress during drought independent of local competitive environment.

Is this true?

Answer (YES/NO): NO